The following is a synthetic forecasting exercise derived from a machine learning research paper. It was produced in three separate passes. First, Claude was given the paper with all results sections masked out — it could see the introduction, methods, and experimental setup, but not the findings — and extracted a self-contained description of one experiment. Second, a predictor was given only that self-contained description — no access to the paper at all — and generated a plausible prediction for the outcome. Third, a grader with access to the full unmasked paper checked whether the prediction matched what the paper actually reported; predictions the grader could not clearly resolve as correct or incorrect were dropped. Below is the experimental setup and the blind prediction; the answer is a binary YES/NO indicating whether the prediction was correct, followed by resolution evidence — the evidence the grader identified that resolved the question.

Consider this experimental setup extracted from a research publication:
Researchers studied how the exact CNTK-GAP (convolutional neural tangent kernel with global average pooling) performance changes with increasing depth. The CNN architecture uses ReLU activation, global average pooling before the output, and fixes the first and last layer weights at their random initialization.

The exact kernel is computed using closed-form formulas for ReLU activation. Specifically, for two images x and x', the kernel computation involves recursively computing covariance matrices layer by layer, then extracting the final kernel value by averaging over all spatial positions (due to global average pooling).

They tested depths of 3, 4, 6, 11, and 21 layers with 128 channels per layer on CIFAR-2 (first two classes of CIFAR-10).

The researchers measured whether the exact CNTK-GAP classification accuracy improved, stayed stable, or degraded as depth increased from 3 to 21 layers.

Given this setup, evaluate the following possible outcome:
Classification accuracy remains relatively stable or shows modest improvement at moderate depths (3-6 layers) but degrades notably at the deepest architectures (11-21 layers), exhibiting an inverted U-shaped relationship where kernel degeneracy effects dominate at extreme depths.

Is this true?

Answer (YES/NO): NO